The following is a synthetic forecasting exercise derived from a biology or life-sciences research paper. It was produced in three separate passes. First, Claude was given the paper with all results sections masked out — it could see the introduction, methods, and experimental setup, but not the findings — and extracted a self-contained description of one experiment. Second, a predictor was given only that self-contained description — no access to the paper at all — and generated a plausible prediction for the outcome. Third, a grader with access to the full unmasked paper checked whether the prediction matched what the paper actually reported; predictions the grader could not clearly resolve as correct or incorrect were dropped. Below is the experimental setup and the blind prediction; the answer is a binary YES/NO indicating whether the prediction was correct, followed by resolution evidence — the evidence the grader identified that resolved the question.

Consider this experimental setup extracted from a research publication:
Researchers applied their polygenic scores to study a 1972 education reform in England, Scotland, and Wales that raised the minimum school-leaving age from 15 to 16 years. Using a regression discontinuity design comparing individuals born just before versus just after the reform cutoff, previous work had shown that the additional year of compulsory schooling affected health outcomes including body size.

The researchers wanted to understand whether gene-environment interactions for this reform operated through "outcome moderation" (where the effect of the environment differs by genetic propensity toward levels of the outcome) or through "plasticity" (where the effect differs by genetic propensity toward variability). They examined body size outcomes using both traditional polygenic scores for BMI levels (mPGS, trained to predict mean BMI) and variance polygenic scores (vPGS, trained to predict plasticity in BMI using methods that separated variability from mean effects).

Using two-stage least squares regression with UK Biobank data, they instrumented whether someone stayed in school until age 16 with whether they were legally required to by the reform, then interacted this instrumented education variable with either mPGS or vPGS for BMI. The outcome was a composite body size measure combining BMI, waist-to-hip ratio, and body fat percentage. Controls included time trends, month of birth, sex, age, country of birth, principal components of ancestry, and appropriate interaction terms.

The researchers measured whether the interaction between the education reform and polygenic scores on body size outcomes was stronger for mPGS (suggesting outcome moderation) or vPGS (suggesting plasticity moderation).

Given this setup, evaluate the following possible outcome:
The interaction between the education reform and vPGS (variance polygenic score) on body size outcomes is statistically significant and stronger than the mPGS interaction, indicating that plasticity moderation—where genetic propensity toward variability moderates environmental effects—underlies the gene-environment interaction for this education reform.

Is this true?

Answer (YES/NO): NO